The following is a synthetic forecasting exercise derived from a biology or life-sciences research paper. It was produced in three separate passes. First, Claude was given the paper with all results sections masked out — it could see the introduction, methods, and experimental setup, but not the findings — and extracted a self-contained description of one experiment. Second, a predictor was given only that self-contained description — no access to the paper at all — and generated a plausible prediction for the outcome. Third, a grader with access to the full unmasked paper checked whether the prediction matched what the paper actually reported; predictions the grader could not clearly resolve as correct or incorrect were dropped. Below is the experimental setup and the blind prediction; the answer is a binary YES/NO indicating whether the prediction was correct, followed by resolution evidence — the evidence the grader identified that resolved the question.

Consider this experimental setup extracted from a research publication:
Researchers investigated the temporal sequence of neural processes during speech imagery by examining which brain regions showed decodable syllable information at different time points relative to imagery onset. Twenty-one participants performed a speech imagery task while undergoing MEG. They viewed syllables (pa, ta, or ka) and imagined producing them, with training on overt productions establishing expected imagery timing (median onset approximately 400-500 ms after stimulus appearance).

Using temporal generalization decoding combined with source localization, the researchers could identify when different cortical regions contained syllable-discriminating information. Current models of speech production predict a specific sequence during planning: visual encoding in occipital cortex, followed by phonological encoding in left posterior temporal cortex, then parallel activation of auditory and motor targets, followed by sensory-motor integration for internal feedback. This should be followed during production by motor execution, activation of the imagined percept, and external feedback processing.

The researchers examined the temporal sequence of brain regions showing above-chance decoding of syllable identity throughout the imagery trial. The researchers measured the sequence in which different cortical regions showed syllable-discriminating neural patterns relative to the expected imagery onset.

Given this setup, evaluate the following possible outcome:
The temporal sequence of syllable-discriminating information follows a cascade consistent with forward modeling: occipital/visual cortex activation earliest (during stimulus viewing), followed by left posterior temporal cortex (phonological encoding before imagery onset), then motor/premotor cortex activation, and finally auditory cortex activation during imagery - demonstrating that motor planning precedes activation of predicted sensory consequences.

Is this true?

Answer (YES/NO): NO